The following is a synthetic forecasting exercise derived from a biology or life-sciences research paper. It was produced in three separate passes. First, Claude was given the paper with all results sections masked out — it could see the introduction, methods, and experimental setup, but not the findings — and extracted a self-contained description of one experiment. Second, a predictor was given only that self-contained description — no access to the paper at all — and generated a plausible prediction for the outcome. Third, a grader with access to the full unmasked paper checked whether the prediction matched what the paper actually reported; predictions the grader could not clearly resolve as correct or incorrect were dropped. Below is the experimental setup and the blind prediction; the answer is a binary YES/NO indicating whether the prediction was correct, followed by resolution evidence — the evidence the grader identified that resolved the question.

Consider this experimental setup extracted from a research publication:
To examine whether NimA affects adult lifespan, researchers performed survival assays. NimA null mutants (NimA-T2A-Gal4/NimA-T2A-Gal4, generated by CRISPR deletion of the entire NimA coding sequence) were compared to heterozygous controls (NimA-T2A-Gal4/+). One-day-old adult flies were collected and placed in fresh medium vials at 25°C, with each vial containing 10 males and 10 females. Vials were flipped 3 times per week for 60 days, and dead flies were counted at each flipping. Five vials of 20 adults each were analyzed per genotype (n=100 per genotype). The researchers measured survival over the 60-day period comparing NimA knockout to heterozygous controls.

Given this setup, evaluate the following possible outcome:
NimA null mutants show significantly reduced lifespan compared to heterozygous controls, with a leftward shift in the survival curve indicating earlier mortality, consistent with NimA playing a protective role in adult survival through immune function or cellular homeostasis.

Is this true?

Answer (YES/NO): NO